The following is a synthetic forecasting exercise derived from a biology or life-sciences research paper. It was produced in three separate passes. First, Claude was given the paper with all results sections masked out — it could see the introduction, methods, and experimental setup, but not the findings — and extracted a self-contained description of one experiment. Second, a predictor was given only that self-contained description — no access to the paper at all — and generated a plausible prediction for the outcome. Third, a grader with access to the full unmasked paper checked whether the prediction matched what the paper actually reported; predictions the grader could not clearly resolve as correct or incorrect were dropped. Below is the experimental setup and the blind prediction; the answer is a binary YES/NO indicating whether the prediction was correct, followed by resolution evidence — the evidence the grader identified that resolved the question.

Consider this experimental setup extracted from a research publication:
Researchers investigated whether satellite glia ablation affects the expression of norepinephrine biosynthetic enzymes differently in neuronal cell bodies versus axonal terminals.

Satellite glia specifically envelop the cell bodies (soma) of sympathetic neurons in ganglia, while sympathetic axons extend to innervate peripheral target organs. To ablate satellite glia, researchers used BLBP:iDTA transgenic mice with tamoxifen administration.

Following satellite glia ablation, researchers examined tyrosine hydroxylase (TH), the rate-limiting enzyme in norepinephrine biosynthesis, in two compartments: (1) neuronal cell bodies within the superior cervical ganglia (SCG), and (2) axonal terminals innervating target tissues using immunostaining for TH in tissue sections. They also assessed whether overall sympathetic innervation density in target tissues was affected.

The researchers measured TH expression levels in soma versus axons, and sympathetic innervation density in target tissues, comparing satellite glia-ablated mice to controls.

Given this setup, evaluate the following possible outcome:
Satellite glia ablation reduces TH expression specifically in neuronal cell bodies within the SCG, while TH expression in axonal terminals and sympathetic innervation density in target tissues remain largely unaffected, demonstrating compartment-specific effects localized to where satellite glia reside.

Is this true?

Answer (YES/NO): YES